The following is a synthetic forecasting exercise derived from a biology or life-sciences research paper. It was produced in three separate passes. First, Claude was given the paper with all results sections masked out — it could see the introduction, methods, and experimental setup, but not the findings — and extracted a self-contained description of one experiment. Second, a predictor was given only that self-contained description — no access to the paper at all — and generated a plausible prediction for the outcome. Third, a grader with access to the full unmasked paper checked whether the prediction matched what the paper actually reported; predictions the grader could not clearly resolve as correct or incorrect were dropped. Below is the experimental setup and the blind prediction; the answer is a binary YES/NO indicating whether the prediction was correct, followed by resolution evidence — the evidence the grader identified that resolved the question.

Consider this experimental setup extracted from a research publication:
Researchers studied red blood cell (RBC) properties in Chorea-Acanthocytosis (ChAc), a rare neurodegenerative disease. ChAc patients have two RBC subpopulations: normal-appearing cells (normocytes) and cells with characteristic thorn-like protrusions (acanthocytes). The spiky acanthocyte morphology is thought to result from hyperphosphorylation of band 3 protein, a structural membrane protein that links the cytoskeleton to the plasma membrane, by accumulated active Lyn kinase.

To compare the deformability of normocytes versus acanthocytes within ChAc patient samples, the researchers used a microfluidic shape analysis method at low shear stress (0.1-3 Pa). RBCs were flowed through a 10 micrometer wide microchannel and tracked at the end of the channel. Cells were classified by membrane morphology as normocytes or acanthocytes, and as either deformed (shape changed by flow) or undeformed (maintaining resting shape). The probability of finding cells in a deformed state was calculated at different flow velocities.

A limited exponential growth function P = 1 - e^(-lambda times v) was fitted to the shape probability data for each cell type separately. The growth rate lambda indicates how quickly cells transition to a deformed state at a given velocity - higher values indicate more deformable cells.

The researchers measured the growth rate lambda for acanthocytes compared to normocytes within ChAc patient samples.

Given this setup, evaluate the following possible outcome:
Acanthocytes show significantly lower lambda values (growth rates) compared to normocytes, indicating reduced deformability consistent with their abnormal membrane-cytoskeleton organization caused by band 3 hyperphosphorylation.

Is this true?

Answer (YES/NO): YES